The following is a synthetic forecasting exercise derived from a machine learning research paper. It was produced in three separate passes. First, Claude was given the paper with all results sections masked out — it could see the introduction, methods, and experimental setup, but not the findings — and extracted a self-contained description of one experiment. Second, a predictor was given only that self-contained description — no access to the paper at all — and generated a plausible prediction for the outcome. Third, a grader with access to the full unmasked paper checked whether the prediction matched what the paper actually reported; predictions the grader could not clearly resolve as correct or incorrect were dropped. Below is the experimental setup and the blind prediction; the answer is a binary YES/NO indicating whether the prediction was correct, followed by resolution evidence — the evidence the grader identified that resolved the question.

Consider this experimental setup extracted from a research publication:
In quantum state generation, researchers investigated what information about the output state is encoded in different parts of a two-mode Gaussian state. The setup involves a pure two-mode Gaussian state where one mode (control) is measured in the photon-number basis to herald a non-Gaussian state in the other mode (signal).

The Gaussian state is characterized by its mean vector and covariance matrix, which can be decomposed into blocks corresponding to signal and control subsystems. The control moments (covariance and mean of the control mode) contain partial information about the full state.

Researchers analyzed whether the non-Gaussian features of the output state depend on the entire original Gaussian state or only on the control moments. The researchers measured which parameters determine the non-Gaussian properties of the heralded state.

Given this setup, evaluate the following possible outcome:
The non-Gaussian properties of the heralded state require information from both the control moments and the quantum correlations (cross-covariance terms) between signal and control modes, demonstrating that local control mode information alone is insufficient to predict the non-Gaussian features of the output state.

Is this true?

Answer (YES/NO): NO